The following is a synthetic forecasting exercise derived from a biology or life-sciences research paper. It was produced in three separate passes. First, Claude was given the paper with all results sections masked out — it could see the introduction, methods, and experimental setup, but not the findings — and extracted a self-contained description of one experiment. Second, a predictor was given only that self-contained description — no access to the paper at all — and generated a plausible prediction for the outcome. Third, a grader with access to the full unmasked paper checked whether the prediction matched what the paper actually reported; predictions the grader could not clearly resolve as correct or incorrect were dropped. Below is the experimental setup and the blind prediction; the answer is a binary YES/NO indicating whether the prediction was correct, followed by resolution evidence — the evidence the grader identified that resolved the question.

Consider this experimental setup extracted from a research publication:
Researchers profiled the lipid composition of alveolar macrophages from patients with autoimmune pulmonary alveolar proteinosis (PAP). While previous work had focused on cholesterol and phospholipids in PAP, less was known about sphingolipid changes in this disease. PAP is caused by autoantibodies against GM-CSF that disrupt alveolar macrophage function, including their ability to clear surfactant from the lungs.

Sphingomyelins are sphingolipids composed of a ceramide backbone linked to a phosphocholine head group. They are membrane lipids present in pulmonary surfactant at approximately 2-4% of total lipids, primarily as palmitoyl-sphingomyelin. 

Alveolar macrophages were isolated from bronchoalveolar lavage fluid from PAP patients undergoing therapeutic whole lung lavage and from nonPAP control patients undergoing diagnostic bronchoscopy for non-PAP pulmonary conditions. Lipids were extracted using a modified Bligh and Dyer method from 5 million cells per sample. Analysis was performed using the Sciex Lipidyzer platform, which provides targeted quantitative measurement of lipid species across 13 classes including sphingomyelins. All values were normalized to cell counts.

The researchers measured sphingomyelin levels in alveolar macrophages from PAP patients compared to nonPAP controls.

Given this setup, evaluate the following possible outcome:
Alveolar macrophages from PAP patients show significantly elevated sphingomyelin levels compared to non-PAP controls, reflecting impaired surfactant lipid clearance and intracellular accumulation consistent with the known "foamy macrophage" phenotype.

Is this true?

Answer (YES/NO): NO